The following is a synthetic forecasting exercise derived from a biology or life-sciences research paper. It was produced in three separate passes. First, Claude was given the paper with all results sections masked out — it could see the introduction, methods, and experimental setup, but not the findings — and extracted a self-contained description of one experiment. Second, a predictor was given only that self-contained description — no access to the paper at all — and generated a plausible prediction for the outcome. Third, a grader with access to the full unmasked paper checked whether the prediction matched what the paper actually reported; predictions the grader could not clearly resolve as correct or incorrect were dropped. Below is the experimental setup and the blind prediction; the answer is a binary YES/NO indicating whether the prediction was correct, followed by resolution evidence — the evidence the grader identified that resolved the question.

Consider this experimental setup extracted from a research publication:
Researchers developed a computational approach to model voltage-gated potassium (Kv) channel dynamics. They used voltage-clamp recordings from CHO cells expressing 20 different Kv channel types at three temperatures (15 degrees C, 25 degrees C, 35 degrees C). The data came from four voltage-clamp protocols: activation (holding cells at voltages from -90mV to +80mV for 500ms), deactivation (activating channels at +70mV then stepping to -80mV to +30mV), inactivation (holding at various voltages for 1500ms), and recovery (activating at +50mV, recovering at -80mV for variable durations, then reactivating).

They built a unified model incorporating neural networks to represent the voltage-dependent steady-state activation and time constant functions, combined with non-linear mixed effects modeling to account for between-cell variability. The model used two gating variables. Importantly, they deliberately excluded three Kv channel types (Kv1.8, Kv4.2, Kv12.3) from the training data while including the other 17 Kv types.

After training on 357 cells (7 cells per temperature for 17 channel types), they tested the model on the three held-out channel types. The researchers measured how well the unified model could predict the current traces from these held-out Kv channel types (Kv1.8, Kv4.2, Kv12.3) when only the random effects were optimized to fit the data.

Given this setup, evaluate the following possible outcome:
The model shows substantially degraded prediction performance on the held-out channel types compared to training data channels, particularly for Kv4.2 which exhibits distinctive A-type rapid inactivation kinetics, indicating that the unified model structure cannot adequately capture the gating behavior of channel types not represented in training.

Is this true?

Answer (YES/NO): NO